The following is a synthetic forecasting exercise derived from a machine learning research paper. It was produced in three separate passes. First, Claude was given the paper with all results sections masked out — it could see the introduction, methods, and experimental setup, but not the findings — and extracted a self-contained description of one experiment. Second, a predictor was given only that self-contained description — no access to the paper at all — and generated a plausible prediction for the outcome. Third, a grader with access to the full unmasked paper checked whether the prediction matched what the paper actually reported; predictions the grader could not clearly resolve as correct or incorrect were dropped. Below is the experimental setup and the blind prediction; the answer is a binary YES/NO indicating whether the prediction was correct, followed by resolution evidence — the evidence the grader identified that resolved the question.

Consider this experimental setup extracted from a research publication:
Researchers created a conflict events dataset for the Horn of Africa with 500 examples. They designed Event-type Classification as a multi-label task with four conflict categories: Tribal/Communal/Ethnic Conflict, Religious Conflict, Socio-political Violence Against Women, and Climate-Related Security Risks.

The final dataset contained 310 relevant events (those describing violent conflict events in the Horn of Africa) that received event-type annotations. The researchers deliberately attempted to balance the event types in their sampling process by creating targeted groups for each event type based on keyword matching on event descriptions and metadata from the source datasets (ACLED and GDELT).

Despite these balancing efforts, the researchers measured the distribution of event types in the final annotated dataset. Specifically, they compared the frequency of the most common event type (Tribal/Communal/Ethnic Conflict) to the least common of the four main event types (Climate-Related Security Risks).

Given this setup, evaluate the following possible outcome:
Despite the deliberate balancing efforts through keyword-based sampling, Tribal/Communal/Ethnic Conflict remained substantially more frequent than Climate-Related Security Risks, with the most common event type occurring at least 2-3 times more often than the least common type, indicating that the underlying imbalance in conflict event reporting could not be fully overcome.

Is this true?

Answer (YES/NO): YES